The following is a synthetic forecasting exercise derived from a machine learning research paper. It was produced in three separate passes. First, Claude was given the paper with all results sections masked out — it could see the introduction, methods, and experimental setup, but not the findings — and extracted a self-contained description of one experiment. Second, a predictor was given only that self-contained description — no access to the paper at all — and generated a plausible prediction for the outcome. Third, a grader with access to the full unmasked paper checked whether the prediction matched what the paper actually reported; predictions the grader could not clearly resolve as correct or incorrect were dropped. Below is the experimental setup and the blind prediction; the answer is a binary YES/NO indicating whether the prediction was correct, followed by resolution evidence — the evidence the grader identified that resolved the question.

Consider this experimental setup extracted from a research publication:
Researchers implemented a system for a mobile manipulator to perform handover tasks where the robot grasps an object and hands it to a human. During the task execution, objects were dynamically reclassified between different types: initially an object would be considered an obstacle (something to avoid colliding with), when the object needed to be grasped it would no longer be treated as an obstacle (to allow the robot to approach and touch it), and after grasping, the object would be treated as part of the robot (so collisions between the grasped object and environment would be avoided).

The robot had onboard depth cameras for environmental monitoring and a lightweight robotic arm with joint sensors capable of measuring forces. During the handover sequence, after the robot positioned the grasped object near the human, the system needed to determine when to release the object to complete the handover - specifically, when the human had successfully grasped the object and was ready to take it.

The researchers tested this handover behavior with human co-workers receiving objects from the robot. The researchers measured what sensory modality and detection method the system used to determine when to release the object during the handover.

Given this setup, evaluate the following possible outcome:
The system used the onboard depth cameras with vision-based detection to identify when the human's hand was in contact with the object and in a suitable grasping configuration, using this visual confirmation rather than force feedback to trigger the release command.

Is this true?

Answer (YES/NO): NO